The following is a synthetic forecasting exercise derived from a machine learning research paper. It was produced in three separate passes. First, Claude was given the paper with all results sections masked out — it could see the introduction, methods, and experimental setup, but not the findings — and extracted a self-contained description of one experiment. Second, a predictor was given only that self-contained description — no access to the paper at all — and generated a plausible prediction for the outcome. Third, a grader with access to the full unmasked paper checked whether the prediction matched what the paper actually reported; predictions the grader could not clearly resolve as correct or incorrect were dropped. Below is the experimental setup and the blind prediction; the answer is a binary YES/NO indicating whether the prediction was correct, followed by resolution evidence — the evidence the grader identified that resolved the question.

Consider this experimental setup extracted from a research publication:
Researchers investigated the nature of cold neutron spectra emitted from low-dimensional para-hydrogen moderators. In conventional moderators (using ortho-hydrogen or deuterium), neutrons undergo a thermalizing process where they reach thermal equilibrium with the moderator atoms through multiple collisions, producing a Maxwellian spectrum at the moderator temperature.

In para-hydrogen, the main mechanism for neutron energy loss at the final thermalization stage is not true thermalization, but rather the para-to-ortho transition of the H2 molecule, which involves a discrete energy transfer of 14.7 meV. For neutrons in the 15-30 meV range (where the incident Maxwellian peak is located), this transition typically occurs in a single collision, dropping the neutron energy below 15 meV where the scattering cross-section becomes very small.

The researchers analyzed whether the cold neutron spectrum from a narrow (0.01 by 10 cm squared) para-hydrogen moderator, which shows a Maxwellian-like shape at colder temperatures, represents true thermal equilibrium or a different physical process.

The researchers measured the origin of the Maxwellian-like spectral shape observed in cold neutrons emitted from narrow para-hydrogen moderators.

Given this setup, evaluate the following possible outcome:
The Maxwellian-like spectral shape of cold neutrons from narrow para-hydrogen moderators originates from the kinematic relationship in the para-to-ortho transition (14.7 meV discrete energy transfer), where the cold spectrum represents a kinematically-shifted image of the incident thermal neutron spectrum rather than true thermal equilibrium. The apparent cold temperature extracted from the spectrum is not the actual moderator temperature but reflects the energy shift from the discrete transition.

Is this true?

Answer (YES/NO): YES